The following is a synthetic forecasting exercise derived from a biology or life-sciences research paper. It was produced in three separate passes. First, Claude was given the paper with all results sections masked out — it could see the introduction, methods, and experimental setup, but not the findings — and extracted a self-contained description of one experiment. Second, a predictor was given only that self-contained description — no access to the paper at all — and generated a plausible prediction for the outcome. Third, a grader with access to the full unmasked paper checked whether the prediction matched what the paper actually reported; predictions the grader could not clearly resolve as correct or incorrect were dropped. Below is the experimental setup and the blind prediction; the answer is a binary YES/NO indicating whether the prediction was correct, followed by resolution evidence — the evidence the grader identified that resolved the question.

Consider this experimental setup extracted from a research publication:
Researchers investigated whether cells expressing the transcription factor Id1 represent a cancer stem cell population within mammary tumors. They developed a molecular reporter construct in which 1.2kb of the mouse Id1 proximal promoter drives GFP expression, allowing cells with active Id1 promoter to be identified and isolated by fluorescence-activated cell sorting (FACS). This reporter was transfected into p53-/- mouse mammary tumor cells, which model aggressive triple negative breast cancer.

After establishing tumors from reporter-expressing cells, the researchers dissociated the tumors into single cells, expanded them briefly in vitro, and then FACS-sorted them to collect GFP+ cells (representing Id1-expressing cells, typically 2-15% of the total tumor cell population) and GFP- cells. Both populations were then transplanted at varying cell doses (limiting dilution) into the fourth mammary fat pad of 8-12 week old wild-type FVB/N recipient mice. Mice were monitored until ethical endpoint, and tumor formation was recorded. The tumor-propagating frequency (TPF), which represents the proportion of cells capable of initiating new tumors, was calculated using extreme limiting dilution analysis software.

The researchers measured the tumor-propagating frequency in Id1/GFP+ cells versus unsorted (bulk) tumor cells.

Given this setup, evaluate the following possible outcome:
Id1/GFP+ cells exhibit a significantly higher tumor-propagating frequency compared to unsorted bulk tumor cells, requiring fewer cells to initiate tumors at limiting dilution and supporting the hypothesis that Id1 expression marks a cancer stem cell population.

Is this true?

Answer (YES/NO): YES